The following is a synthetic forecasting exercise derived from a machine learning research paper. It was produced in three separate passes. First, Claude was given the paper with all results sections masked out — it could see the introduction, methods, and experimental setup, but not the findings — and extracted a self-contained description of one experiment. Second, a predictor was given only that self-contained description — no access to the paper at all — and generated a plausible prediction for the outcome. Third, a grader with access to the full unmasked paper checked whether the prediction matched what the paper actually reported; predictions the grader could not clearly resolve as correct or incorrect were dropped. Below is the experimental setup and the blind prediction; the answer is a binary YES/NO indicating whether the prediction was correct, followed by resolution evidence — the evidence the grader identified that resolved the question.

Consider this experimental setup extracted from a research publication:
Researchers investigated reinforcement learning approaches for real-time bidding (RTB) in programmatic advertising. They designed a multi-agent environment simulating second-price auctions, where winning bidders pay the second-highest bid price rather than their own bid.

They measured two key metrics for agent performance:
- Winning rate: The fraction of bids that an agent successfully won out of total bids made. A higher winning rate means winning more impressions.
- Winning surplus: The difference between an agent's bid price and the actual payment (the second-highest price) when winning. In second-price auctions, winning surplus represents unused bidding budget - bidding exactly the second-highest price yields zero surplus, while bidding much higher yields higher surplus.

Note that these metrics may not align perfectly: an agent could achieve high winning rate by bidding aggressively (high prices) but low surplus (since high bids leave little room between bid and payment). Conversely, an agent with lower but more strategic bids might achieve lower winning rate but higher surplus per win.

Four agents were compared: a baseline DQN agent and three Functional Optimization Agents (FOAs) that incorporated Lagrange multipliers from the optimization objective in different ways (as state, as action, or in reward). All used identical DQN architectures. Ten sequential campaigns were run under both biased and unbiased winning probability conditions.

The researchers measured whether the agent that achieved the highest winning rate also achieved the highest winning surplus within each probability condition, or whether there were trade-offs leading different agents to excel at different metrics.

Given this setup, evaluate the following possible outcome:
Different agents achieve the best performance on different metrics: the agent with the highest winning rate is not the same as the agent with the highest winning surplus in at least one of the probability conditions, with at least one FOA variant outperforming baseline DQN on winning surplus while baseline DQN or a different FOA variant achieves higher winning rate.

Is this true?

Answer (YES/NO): YES